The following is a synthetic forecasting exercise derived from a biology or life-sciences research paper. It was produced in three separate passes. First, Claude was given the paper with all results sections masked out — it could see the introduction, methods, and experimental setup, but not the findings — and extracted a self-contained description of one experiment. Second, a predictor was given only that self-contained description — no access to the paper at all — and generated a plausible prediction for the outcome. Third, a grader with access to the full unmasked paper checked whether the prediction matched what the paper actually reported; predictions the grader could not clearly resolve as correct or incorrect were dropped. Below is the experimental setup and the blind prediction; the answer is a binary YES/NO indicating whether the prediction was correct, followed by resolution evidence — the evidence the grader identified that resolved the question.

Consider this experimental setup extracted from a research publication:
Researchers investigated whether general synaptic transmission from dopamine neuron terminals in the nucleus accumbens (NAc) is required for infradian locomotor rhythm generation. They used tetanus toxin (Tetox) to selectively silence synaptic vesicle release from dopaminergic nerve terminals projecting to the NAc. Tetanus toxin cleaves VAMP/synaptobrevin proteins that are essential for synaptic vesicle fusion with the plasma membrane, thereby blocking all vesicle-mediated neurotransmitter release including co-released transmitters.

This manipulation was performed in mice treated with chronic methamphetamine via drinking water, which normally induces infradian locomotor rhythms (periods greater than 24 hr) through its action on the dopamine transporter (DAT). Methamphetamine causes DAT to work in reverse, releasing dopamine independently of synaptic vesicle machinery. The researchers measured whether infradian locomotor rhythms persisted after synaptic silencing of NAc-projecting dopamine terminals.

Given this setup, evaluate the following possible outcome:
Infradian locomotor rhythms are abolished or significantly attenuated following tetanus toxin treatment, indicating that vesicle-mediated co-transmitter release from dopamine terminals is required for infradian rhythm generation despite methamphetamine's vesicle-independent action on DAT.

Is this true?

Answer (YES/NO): NO